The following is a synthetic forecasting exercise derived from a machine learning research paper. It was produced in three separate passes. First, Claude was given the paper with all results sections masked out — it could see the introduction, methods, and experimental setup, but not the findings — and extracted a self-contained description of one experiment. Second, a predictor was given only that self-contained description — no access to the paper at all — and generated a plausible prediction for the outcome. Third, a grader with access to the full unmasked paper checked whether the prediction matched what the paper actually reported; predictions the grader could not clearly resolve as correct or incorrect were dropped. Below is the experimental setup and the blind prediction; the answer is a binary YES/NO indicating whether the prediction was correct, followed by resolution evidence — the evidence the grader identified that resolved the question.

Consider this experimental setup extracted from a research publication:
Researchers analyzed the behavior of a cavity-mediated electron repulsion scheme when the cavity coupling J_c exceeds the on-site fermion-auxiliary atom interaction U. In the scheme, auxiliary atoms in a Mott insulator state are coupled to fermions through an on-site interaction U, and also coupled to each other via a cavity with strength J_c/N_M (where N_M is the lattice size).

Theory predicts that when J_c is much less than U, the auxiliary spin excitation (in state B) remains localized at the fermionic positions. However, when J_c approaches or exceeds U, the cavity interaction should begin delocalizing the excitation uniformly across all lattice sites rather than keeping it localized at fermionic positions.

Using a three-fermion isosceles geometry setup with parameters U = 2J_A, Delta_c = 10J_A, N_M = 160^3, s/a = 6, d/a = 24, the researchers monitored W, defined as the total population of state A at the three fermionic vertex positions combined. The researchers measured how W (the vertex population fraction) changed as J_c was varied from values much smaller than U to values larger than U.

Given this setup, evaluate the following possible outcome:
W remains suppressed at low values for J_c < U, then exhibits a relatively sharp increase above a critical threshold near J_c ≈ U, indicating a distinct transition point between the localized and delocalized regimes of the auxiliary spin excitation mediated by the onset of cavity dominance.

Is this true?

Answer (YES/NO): NO